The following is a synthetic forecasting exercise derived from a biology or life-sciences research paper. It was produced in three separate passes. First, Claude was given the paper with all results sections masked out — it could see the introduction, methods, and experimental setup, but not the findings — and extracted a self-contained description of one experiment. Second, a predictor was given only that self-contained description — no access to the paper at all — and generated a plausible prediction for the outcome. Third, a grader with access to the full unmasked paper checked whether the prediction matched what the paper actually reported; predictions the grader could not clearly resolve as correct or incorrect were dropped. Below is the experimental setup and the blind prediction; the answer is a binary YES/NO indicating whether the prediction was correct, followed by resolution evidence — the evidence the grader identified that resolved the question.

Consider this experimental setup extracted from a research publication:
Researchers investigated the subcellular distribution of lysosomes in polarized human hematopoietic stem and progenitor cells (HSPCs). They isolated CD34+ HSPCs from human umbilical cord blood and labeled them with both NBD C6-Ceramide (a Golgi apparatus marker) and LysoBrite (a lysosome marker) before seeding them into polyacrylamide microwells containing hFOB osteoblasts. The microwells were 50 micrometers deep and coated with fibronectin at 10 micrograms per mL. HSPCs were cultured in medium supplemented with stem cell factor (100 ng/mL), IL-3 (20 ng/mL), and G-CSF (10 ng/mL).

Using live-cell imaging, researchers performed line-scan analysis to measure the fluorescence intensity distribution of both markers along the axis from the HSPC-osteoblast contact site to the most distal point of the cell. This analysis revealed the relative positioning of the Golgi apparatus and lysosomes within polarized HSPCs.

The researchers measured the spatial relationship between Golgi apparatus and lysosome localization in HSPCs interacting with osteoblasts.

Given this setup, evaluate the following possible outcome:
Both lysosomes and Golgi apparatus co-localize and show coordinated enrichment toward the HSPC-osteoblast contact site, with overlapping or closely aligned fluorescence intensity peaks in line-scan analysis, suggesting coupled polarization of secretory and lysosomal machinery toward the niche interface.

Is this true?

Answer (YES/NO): YES